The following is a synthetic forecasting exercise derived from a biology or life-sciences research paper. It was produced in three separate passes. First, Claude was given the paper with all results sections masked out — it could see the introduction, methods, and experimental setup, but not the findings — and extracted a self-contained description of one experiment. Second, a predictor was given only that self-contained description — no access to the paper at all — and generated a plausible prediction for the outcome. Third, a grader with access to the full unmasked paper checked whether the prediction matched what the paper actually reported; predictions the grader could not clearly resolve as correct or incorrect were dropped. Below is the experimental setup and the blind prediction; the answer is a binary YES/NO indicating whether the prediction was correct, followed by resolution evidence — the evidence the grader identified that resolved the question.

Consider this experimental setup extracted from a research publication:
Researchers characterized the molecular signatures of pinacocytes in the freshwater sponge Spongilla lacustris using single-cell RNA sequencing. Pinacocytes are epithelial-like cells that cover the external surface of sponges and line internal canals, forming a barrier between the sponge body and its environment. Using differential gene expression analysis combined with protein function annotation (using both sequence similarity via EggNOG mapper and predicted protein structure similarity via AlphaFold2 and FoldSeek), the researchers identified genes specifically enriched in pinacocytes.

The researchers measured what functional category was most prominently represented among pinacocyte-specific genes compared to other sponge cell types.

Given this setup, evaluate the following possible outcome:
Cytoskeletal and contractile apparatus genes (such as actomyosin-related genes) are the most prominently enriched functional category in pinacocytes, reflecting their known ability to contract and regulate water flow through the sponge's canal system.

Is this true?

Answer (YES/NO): NO